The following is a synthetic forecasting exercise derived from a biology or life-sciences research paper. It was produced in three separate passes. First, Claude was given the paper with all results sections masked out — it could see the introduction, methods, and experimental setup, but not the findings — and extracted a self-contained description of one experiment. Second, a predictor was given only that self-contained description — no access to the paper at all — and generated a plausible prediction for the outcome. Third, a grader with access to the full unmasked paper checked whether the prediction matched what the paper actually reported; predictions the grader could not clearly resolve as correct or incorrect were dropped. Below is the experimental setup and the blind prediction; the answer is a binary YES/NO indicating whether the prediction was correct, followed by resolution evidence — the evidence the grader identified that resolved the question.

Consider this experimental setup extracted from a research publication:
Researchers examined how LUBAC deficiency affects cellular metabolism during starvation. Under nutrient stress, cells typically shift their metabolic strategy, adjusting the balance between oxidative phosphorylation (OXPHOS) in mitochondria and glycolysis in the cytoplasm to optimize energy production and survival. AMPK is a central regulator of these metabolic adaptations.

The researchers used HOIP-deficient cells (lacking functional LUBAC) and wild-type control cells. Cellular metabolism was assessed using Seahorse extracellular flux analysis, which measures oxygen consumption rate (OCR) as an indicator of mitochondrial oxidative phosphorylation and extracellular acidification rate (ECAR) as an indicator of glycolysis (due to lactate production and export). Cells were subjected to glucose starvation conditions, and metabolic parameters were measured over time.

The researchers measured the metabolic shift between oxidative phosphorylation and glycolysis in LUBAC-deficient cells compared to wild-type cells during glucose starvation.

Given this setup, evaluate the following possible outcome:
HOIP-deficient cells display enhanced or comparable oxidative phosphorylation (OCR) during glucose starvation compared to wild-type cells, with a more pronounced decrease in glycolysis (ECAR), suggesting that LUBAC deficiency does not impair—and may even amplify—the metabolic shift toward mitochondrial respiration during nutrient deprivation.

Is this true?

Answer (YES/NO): NO